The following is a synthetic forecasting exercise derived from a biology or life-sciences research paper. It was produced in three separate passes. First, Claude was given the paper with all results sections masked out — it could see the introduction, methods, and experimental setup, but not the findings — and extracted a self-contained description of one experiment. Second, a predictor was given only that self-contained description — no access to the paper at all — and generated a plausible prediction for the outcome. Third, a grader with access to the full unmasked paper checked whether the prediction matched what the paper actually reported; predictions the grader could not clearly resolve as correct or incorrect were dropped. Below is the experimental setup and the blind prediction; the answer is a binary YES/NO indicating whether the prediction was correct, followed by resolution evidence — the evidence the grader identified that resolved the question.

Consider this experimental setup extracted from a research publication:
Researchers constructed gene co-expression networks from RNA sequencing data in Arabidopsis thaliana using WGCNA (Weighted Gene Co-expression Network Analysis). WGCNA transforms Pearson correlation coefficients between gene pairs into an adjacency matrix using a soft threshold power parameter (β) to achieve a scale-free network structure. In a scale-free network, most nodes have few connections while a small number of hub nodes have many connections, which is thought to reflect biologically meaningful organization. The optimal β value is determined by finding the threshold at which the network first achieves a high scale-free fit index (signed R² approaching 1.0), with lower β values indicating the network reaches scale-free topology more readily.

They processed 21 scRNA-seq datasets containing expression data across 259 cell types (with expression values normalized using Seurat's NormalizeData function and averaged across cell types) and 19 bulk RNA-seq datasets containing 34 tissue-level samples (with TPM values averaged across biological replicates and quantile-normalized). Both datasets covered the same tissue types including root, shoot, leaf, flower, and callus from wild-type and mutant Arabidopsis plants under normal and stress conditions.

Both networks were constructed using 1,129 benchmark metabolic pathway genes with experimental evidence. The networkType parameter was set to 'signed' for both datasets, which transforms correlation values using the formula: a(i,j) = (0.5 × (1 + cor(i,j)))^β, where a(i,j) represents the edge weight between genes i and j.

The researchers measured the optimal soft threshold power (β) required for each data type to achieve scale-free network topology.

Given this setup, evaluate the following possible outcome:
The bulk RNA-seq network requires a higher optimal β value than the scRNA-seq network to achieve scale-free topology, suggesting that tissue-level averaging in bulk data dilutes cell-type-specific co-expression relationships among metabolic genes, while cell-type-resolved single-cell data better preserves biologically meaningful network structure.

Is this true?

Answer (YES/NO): YES